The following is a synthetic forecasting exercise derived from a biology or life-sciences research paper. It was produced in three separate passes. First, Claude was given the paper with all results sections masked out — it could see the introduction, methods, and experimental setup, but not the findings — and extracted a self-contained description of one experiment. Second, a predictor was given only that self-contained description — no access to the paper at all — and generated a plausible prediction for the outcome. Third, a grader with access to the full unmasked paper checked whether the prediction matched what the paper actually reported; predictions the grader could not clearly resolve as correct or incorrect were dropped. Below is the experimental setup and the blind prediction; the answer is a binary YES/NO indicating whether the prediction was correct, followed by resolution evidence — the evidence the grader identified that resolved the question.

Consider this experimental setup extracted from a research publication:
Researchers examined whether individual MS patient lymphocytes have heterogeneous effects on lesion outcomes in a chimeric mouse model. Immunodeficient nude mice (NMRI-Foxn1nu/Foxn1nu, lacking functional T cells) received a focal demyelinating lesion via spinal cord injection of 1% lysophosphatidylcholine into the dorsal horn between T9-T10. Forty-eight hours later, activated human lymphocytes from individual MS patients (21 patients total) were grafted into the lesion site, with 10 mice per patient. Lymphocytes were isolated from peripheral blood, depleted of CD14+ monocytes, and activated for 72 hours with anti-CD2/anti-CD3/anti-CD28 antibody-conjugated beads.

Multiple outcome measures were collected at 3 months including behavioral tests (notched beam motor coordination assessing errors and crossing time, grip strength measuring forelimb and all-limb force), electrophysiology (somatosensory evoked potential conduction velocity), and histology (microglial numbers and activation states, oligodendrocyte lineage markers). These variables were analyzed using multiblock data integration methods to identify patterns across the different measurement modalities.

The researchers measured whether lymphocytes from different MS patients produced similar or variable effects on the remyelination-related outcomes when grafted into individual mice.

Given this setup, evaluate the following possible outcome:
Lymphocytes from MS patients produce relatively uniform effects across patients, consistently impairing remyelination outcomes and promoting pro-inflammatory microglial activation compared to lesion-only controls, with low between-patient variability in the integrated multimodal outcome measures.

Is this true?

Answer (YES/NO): NO